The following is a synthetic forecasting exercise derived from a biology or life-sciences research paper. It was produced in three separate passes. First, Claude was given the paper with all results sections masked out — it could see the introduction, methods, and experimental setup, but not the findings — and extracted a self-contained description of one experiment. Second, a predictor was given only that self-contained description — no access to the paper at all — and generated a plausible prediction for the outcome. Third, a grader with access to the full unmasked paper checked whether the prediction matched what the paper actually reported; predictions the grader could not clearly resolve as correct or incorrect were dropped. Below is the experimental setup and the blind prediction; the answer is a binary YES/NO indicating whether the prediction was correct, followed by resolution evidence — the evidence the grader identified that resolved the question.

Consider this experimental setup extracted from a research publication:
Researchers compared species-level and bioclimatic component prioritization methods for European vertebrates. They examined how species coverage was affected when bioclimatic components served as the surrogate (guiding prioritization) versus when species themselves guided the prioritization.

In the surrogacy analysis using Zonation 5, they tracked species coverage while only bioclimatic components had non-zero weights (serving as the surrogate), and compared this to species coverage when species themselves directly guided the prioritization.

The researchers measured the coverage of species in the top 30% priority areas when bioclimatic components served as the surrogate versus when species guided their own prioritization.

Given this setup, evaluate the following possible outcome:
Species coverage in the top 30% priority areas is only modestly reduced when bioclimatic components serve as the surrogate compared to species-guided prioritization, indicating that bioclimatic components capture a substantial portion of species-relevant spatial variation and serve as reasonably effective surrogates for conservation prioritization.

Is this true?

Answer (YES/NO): YES